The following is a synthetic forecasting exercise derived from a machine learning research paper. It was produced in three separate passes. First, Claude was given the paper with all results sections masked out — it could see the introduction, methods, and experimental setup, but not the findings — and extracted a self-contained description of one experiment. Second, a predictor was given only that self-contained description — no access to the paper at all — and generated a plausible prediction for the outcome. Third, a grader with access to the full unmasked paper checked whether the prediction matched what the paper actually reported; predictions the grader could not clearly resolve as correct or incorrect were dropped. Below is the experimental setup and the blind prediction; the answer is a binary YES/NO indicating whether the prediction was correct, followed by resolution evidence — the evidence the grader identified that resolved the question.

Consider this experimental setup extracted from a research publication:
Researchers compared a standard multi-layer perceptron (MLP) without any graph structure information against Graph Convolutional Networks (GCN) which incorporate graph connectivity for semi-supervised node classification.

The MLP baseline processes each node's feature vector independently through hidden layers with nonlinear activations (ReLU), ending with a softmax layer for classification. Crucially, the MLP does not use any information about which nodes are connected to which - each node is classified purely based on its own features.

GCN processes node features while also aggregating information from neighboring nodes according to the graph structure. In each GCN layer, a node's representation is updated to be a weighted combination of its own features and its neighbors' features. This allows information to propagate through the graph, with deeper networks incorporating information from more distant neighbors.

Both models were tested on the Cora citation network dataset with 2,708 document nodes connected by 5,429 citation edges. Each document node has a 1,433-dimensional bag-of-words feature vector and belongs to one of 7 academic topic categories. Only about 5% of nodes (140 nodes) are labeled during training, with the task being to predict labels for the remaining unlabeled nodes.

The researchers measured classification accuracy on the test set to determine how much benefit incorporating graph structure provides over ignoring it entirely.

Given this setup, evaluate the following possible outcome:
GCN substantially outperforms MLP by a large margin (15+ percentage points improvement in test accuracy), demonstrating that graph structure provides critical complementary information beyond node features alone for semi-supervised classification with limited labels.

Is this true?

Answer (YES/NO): YES